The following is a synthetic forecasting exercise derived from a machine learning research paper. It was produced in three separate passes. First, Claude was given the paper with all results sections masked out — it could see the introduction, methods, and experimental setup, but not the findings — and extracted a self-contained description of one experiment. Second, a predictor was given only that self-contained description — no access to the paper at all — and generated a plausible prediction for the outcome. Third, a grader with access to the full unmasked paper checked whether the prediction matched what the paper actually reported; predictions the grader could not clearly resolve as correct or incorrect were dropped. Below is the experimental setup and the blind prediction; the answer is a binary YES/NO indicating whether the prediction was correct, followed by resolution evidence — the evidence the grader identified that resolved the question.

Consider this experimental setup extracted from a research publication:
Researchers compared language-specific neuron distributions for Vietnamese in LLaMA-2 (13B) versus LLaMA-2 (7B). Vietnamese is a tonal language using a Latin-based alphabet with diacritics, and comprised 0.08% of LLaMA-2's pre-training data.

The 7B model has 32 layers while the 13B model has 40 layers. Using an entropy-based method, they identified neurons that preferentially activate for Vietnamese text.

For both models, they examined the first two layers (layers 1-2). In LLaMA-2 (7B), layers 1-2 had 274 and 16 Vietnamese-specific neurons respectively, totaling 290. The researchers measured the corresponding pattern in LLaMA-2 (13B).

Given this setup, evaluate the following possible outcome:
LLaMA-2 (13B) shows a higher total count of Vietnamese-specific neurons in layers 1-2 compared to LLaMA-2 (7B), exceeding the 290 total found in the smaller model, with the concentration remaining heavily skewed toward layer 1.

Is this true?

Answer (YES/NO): NO